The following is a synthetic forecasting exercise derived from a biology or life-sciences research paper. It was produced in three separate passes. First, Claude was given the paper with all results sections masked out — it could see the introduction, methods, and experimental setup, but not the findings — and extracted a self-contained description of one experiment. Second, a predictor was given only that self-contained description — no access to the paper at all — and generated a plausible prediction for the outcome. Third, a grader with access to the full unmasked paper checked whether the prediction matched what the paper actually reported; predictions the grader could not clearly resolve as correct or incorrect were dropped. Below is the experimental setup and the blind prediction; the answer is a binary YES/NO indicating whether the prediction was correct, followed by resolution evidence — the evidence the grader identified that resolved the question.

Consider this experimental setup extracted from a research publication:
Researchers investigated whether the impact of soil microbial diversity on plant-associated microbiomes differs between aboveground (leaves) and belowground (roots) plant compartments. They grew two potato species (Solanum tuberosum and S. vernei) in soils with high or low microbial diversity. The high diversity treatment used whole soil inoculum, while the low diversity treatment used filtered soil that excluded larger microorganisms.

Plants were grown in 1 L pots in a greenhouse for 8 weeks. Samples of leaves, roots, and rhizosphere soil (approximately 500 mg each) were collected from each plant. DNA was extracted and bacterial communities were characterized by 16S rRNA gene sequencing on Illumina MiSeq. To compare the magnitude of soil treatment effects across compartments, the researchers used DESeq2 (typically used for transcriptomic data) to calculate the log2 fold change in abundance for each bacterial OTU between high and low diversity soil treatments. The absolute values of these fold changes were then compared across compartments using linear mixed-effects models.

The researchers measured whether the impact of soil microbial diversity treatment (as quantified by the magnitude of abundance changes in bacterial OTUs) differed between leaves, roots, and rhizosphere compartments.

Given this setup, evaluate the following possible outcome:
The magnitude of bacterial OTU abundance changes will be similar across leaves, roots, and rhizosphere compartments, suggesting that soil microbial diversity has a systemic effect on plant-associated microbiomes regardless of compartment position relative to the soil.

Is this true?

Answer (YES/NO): NO